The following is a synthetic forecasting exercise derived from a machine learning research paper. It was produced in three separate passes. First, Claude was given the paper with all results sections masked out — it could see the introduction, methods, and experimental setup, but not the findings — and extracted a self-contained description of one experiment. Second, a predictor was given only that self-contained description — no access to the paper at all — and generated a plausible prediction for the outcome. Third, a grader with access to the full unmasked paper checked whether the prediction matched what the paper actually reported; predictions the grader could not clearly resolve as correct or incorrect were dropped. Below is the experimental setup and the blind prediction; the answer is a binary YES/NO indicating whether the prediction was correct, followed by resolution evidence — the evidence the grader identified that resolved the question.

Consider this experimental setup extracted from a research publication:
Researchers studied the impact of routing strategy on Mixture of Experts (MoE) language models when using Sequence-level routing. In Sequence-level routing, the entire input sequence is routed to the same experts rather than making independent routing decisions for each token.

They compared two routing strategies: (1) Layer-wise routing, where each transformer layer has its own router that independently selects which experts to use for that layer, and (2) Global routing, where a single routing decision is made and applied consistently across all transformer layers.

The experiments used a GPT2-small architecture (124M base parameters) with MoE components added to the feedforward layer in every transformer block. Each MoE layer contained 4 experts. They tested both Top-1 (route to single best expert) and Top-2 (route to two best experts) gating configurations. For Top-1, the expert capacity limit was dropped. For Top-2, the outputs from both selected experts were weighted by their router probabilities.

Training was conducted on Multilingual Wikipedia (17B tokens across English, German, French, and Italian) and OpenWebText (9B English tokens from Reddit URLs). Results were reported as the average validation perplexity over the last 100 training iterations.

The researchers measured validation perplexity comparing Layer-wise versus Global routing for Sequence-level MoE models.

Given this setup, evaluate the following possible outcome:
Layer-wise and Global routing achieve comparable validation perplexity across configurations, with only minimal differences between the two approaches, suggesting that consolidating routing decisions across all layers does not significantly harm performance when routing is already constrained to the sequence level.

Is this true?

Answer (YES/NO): NO